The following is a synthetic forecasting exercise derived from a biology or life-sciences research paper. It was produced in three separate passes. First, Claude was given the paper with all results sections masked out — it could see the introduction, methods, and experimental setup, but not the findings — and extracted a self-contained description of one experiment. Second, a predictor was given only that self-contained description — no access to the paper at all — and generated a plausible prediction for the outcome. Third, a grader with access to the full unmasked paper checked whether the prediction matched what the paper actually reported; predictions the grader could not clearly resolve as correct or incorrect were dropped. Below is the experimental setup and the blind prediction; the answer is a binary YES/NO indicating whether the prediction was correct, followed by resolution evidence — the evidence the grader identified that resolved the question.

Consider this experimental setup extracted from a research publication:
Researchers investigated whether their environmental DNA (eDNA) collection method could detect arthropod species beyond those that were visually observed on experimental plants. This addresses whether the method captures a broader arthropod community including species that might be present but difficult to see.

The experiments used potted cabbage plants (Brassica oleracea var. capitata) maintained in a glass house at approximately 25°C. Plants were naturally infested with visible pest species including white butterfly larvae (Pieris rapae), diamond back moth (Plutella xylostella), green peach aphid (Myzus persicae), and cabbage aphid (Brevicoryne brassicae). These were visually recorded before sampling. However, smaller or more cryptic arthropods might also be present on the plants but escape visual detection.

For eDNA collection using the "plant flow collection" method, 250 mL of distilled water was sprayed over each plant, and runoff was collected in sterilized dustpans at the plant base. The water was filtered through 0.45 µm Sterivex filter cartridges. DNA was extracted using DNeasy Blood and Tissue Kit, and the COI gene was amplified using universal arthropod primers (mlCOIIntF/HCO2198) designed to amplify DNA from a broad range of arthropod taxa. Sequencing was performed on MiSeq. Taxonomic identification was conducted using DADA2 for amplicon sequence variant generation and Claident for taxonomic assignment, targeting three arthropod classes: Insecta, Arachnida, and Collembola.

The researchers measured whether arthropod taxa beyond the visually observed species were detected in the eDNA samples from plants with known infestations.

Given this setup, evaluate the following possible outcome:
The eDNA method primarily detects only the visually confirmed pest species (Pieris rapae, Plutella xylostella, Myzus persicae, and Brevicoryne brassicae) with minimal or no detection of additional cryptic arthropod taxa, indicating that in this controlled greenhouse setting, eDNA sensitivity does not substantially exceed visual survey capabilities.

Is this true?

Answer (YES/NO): NO